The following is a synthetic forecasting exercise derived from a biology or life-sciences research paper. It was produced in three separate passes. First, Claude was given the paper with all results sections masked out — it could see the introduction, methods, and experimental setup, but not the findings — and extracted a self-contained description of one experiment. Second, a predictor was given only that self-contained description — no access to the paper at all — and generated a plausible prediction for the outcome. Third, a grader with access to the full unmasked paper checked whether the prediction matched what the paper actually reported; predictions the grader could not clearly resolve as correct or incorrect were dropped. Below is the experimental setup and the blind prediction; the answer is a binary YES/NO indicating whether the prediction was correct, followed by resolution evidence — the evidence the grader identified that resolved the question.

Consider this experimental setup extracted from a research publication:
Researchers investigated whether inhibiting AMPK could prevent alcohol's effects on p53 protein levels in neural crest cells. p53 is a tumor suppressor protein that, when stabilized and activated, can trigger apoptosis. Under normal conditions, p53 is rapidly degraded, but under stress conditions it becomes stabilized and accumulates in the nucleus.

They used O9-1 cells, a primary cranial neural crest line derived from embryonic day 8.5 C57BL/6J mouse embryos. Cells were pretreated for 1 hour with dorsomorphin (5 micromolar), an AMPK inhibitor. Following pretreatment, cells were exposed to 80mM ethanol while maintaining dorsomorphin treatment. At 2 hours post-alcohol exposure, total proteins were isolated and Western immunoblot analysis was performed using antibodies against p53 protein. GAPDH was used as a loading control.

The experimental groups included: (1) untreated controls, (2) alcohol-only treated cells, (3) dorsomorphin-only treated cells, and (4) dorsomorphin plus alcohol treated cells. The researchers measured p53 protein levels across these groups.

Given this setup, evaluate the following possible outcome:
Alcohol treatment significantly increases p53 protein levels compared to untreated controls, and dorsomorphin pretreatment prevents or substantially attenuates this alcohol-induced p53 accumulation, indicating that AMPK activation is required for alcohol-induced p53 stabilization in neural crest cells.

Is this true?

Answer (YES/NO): YES